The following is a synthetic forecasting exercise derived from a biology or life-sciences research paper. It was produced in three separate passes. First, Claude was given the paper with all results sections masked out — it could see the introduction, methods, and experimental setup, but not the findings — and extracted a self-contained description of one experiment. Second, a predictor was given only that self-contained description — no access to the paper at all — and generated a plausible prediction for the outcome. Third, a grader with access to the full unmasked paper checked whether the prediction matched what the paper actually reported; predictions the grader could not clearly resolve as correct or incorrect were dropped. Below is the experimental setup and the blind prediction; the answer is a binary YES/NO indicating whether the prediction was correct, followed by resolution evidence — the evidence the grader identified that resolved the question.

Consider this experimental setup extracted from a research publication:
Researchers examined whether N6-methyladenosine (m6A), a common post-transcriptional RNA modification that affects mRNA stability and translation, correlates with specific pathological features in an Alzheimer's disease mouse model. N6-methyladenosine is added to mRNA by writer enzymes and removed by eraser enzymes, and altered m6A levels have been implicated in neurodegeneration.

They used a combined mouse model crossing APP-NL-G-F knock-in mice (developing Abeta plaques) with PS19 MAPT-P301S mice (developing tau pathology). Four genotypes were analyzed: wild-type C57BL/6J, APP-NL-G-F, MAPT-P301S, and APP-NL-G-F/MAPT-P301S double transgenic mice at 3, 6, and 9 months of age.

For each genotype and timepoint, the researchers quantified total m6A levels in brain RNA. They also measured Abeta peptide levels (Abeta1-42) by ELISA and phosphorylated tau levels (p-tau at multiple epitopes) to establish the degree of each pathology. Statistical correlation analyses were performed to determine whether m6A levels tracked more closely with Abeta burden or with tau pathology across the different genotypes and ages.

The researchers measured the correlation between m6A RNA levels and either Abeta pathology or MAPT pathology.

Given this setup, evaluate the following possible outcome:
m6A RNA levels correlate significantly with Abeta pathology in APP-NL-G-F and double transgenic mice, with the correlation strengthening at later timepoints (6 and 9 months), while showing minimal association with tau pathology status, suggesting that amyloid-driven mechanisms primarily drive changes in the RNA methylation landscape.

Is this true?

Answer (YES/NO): NO